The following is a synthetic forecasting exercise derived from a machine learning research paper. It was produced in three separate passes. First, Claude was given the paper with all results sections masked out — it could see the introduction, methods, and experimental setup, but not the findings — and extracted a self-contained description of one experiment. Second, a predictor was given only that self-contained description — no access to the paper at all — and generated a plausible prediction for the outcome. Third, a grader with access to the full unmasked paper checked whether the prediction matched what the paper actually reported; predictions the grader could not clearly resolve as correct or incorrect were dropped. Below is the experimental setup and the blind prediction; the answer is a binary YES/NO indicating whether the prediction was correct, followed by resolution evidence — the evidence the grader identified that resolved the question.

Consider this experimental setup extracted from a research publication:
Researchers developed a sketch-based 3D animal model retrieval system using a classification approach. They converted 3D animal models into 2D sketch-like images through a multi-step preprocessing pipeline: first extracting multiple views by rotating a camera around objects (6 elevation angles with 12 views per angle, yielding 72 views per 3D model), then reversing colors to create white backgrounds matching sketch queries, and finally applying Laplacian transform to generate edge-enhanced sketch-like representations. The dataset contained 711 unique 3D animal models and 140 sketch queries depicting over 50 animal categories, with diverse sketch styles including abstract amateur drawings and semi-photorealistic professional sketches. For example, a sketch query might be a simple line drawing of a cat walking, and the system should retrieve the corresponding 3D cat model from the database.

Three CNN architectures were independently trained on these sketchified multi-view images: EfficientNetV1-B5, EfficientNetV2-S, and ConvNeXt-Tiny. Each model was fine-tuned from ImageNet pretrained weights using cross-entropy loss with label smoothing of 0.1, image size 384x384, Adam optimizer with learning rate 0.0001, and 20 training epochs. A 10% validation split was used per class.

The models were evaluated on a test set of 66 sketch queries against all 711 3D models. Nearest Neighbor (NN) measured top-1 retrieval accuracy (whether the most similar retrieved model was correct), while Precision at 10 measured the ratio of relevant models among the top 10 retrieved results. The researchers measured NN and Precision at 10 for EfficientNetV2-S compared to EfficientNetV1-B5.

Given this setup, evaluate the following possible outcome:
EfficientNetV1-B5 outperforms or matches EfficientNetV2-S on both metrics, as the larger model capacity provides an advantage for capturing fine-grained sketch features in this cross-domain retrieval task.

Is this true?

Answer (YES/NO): NO